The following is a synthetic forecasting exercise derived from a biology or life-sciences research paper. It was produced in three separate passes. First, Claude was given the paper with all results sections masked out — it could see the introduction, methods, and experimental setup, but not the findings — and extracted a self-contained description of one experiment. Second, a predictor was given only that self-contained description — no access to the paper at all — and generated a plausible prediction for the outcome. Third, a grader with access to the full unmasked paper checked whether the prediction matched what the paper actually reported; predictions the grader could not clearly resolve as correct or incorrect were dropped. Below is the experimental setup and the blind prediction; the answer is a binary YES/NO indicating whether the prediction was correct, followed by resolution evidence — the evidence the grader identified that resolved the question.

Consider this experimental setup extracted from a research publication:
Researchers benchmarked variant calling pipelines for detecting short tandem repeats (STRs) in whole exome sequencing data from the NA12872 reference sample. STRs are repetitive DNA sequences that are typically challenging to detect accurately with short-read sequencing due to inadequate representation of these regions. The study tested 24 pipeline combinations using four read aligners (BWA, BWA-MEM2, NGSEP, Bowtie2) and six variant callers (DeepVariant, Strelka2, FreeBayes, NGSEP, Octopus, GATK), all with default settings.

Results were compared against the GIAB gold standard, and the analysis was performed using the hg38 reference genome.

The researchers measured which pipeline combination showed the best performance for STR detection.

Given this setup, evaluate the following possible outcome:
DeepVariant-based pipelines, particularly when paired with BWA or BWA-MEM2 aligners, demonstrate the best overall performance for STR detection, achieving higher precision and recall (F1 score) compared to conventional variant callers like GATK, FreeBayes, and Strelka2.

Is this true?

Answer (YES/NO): NO